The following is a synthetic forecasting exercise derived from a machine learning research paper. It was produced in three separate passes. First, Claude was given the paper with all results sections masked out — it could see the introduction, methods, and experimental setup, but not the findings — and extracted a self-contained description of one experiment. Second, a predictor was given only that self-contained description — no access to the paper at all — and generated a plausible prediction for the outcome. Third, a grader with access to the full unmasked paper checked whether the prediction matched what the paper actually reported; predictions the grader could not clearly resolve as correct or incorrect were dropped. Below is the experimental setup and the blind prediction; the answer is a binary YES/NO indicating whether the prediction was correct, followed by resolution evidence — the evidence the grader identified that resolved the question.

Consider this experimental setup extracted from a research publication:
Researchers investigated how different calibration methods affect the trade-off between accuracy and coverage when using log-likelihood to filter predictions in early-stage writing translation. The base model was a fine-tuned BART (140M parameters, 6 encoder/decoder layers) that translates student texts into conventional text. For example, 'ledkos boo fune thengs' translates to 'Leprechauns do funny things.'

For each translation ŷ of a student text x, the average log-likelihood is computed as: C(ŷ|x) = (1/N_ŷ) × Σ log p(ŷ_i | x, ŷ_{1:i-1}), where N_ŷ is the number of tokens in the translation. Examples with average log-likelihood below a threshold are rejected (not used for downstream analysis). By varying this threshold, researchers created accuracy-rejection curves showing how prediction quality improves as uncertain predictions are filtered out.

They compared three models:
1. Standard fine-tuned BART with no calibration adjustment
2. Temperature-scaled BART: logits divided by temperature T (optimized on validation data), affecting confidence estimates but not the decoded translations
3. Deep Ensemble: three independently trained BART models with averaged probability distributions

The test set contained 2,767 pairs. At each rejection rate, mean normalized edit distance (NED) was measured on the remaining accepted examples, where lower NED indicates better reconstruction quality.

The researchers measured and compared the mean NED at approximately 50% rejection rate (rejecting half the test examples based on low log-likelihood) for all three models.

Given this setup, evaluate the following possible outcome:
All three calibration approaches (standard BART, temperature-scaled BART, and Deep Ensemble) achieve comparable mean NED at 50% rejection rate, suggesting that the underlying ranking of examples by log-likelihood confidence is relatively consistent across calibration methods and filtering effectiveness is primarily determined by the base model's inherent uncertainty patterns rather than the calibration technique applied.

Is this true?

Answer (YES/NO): YES